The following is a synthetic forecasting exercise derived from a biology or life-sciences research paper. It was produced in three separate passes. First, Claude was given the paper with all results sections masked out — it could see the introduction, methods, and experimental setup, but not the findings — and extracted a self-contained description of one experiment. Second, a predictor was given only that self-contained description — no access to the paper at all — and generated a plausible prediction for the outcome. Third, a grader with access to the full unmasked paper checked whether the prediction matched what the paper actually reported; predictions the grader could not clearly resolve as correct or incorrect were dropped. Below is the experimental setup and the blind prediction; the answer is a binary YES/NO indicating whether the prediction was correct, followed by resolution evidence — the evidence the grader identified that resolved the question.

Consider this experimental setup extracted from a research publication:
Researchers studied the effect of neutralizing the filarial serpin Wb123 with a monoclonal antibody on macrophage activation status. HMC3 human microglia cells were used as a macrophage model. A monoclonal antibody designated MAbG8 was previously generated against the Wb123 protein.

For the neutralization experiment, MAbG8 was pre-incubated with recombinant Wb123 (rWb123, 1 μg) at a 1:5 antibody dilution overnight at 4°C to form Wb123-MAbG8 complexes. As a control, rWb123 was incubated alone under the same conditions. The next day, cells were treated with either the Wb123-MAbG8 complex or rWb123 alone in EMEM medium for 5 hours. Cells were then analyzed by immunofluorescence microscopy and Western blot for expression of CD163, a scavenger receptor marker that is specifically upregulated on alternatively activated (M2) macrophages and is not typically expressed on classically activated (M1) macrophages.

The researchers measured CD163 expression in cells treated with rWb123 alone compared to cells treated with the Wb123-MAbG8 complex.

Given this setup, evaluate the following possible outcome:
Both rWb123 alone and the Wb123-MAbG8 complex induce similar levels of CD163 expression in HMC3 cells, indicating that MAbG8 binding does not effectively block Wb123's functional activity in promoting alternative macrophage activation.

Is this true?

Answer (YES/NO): NO